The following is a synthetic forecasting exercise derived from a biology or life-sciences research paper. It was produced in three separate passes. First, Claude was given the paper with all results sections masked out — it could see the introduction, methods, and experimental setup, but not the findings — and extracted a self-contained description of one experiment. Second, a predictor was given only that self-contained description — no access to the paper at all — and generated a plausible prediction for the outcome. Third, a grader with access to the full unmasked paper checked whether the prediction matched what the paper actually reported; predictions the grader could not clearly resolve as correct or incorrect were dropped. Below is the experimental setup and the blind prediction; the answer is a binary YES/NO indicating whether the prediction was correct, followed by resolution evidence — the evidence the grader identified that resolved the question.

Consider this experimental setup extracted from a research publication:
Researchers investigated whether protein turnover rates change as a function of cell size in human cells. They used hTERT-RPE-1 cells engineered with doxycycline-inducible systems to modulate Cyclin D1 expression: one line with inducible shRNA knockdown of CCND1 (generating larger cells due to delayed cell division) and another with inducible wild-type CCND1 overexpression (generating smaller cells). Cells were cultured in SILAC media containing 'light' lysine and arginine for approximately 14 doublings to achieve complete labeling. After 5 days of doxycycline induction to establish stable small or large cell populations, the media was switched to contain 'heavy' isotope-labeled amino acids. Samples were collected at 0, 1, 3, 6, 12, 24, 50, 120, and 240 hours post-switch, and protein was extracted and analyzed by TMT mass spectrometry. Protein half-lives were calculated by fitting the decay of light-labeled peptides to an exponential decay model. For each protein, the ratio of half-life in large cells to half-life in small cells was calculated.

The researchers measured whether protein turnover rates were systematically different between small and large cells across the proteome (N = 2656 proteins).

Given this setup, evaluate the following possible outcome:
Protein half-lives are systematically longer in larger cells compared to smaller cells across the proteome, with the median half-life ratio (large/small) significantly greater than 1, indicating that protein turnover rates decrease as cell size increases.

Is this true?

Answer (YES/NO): NO